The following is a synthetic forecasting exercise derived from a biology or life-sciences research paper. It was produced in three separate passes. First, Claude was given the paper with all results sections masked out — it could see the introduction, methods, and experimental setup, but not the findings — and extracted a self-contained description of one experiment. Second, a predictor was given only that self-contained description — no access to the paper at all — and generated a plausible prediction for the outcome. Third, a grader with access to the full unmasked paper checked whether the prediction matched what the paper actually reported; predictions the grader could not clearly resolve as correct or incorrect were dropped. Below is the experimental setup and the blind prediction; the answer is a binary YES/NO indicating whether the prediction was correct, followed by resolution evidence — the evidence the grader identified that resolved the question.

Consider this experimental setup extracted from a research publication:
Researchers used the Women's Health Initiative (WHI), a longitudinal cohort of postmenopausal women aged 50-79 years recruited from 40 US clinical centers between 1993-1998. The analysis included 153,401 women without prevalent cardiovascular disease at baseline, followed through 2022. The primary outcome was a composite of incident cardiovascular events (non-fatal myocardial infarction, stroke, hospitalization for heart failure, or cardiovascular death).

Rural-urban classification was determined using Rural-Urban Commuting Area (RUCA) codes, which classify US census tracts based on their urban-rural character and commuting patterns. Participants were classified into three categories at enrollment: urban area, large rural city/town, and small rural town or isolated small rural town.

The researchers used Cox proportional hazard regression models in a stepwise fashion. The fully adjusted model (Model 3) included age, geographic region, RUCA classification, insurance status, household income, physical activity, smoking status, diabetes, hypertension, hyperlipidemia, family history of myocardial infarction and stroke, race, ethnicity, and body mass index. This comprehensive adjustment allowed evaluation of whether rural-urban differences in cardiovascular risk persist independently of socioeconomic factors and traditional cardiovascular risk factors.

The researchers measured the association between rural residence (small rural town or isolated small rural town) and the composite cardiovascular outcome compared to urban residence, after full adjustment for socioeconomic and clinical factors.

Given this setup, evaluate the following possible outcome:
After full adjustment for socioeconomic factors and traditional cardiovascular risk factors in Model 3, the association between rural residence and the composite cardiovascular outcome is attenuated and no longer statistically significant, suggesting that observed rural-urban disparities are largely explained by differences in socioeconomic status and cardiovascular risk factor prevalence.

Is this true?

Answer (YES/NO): YES